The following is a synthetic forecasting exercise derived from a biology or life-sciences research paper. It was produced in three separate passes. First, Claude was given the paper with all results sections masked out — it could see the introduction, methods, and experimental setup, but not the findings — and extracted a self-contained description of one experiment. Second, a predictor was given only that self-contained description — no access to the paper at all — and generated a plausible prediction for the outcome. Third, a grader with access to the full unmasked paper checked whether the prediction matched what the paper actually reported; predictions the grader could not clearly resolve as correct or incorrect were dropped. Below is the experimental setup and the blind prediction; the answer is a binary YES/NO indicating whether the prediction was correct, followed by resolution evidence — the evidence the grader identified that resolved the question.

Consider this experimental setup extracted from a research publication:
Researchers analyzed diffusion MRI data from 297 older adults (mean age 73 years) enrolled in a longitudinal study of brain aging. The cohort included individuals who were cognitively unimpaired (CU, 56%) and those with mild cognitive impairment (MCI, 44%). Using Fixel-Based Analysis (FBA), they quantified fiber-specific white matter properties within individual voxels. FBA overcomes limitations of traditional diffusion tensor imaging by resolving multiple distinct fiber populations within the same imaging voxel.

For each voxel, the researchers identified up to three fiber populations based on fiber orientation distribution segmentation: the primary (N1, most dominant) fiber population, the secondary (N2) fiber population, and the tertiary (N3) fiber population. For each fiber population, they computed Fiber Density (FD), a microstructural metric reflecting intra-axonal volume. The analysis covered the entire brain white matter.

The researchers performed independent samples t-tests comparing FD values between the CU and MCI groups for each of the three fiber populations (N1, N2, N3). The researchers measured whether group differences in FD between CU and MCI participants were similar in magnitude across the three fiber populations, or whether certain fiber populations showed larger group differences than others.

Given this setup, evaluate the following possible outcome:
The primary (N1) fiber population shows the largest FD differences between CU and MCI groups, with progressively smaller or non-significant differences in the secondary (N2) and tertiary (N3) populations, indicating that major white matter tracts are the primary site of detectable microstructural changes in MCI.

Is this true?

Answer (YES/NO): NO